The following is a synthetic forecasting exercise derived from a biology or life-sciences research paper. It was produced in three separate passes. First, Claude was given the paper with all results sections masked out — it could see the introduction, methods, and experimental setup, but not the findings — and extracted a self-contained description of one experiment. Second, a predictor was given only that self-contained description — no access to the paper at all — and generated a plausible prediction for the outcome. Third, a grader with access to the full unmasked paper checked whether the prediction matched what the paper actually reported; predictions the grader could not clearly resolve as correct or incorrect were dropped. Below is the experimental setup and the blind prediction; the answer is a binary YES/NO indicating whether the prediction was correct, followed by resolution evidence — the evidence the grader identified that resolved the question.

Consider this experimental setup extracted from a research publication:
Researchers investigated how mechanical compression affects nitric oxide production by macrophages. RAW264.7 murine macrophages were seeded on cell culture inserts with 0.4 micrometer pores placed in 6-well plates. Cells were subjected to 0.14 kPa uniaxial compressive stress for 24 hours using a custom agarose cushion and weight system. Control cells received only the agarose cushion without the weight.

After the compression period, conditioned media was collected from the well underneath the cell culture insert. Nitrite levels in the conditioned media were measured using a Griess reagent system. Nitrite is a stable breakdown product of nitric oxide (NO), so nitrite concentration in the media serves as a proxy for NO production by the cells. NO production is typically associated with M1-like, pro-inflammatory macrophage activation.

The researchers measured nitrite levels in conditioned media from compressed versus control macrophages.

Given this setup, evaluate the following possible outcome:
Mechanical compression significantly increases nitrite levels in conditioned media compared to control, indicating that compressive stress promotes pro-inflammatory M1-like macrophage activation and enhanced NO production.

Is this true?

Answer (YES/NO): YES